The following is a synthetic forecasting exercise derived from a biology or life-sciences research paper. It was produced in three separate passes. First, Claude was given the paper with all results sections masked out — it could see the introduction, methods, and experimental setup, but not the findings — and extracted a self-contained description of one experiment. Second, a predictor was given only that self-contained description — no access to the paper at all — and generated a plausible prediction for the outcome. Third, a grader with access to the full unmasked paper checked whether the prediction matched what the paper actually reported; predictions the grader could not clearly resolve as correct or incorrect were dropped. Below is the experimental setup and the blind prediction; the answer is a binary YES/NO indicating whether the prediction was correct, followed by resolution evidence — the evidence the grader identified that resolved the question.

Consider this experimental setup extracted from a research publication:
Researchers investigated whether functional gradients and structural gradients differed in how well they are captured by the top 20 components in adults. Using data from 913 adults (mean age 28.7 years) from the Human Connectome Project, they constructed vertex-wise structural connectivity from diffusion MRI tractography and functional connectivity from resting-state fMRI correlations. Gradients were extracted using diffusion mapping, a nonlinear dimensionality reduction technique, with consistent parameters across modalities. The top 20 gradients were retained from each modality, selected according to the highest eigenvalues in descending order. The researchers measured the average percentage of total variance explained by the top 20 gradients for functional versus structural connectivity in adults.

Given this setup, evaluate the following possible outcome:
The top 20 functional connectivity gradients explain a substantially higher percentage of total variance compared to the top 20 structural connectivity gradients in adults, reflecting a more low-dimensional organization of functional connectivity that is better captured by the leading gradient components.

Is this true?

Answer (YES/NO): YES